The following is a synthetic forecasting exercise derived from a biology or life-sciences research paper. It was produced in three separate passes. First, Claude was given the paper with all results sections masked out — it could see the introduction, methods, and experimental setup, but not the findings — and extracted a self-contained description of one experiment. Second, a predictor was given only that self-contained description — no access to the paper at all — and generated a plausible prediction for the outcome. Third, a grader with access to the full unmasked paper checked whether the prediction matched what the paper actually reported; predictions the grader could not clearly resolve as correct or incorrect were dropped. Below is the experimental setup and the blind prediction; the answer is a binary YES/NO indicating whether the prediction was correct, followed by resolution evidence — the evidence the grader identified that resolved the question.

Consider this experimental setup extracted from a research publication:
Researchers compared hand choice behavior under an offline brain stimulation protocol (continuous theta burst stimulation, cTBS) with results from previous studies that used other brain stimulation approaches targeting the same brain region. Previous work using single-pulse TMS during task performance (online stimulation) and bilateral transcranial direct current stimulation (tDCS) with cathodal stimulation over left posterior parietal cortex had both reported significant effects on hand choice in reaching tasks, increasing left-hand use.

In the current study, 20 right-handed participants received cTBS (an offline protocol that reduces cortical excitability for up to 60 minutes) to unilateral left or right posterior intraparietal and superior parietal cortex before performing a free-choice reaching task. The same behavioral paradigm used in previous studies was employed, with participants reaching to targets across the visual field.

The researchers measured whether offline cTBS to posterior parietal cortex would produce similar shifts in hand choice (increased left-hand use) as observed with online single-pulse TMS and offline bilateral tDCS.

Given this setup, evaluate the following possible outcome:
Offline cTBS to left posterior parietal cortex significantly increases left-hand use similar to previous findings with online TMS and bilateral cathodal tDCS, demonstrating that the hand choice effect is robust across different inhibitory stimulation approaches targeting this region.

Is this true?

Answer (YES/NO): NO